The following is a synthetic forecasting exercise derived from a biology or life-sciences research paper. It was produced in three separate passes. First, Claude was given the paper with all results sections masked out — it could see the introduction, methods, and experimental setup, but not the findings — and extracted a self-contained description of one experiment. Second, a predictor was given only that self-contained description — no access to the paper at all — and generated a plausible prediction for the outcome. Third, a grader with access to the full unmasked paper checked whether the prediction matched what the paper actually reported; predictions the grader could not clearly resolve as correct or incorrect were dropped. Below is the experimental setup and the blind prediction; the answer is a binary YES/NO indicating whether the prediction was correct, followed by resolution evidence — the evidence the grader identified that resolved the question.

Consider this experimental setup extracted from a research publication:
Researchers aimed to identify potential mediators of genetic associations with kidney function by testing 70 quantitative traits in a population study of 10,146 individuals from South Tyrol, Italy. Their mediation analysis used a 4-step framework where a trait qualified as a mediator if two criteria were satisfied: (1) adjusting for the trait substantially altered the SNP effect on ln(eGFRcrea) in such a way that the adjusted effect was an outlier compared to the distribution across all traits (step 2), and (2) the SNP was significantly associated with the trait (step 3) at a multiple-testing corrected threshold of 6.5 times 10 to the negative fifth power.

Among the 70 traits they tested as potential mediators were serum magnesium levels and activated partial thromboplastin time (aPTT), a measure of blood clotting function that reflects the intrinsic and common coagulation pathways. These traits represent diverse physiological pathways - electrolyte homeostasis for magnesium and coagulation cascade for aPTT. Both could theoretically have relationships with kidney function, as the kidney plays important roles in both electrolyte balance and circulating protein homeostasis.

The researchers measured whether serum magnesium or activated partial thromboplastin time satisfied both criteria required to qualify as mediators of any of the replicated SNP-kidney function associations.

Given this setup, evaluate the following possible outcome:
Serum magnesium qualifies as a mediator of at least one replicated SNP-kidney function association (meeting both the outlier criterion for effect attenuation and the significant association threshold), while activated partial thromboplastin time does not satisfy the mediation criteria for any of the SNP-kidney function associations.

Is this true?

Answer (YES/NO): NO